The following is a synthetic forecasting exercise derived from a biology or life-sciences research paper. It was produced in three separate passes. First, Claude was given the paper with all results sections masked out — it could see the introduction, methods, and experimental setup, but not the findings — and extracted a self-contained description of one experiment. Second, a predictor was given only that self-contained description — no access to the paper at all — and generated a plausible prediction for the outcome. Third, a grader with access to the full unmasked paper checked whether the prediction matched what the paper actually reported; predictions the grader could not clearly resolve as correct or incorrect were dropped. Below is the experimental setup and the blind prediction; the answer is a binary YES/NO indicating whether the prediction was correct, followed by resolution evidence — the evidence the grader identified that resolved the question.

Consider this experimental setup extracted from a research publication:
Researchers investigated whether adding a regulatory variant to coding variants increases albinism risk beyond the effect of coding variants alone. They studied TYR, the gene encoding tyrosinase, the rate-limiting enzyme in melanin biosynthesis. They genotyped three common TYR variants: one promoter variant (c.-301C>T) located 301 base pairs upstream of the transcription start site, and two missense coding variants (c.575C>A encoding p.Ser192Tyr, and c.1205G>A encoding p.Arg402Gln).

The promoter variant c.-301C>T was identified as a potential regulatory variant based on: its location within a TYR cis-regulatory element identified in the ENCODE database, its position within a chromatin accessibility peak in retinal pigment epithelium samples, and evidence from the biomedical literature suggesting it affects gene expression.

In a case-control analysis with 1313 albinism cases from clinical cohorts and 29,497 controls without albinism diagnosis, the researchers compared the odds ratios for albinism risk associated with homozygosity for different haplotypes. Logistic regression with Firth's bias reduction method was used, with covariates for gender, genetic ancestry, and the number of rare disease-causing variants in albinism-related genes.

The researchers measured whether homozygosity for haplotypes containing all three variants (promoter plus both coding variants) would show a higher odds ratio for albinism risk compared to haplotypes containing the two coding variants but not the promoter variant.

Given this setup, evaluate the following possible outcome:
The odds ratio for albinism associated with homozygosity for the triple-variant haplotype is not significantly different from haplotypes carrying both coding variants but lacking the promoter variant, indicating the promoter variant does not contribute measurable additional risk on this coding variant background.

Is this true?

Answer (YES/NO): NO